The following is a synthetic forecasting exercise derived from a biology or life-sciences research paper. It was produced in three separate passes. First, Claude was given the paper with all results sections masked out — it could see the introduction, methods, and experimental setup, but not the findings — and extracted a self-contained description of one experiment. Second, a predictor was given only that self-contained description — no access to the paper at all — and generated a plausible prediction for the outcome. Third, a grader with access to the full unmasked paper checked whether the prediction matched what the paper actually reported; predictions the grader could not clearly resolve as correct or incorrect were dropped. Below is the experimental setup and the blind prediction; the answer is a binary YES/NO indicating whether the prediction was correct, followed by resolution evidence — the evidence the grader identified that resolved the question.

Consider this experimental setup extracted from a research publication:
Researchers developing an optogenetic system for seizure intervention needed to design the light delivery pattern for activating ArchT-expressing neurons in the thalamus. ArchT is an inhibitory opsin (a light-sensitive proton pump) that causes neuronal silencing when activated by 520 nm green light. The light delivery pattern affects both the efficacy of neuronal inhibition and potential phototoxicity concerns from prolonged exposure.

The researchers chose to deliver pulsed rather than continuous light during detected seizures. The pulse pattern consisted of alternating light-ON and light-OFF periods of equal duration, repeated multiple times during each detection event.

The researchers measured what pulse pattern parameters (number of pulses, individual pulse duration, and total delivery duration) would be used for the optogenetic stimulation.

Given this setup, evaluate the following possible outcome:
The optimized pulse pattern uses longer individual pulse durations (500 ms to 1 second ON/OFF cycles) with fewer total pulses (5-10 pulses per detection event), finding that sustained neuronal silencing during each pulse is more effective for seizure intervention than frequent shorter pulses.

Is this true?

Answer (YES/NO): NO